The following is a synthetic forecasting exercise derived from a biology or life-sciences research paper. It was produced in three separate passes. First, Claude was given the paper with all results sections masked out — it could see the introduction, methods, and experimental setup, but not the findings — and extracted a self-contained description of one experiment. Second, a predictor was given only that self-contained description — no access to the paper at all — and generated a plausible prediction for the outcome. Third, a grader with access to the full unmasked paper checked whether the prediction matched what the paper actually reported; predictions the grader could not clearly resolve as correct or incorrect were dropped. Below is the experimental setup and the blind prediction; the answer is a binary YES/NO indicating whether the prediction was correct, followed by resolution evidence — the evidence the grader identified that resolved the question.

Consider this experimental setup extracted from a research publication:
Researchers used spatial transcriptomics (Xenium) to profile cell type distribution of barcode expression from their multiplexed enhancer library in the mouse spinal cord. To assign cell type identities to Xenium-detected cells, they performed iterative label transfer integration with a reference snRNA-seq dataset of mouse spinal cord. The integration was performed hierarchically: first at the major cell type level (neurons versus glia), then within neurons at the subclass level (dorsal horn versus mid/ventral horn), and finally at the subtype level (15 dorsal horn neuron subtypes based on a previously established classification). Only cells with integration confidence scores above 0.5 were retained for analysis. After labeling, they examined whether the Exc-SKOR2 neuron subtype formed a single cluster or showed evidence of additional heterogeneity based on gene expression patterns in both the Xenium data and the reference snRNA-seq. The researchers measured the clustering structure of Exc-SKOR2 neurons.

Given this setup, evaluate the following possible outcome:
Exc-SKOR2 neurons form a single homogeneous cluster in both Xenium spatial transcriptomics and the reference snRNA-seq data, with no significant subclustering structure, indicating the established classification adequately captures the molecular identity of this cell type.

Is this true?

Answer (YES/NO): NO